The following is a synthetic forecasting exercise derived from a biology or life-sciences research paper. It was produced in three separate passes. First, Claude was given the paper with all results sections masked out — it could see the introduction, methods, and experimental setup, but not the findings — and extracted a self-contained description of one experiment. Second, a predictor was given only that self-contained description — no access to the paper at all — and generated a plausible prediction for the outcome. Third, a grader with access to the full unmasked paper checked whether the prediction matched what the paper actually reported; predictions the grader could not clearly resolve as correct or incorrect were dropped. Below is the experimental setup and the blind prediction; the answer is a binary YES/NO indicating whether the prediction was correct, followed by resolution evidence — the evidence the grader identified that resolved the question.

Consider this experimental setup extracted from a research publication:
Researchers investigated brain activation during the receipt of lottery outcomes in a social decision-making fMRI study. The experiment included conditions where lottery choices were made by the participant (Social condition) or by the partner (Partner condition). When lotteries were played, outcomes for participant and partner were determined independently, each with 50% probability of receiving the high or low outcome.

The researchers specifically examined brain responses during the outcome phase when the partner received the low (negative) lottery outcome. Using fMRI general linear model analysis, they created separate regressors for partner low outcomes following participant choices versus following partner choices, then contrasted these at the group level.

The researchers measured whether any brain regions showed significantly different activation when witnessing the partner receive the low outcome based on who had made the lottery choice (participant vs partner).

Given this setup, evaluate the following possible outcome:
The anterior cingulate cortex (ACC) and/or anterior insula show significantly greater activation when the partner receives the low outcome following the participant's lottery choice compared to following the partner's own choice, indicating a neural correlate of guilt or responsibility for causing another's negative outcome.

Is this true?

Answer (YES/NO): YES